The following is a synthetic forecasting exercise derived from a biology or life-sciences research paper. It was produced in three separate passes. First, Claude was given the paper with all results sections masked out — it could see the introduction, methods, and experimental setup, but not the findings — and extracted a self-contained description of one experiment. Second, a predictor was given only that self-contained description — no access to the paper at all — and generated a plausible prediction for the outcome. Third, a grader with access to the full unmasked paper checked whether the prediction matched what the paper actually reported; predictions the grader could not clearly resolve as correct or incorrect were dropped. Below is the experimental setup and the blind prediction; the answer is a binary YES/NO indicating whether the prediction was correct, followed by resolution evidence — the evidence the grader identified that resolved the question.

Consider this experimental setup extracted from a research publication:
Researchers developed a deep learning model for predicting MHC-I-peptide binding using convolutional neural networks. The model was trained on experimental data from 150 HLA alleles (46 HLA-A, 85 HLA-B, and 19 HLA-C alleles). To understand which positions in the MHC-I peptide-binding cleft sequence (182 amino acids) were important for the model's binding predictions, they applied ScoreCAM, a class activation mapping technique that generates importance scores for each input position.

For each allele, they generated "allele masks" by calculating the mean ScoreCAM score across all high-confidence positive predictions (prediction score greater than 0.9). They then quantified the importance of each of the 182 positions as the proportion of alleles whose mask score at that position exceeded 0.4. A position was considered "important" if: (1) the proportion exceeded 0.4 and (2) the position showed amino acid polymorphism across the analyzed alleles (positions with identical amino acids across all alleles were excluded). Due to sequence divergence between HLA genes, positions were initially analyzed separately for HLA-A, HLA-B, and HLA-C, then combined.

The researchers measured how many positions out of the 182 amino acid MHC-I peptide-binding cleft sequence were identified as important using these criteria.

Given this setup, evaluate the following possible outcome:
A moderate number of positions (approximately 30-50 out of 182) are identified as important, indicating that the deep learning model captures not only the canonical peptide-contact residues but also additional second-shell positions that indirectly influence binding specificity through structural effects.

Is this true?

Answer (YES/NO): YES